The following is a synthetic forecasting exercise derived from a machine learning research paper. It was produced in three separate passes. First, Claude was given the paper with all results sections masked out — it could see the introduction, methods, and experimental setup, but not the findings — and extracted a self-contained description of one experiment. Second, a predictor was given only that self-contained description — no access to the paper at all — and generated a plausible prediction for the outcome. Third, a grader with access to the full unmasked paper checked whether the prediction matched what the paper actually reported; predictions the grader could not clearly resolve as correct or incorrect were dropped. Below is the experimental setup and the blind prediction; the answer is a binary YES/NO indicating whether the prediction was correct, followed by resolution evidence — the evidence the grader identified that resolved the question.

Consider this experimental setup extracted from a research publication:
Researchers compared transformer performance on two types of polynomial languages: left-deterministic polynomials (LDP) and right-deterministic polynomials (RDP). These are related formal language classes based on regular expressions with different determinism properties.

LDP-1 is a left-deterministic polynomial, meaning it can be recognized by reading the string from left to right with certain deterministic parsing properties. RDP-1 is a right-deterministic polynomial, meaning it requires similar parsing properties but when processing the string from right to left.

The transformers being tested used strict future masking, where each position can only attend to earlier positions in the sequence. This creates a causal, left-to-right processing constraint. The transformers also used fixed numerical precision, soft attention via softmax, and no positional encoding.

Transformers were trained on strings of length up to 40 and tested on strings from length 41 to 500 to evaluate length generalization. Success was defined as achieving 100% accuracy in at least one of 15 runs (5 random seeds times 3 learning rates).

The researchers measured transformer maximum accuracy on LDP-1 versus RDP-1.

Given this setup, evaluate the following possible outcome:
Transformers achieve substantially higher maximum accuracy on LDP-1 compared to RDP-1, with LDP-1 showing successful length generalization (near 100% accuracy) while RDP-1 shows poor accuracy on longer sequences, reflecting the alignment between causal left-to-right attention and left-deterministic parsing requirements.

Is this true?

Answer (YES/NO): YES